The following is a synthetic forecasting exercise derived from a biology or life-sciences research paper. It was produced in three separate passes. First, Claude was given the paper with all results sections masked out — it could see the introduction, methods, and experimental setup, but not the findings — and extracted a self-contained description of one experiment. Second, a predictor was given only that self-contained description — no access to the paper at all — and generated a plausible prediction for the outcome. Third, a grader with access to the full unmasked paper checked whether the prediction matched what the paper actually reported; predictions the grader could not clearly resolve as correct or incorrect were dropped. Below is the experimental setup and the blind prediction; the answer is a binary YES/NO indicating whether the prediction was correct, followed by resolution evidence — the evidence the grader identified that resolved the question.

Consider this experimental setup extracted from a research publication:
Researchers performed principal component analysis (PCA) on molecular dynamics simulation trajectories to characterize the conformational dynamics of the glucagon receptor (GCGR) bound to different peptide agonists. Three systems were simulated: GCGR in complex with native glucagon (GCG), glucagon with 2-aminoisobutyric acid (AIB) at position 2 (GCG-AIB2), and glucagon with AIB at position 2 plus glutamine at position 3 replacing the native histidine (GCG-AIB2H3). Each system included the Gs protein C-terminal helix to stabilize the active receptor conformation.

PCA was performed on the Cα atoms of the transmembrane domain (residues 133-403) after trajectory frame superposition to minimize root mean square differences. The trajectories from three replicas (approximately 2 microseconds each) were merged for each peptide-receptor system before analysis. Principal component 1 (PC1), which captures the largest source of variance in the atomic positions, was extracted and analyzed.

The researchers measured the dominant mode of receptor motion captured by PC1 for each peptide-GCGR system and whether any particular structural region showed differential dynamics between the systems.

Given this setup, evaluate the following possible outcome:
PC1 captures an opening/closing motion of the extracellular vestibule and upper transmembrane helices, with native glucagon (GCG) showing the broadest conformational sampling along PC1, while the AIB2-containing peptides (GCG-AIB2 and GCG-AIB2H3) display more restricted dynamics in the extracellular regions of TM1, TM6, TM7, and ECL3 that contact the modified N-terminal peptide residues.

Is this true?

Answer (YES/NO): NO